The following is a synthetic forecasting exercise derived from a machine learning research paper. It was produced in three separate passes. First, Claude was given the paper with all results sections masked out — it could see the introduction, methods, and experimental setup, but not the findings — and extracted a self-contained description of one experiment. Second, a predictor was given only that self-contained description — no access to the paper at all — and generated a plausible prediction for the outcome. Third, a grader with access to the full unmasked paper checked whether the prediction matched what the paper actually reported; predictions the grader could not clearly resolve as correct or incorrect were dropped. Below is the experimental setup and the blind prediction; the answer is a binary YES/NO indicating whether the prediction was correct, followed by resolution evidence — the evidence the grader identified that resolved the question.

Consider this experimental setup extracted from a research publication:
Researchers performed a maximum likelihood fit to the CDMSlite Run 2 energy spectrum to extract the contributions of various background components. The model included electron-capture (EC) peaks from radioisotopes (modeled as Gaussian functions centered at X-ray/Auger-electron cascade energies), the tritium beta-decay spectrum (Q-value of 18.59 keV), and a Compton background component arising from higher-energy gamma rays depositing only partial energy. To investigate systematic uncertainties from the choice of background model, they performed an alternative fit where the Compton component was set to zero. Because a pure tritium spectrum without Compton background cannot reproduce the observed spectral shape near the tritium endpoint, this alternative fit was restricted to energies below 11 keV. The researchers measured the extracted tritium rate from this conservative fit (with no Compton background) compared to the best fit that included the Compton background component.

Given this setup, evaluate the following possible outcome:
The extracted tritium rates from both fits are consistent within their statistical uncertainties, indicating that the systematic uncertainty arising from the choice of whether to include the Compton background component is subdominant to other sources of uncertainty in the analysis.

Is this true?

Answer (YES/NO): NO